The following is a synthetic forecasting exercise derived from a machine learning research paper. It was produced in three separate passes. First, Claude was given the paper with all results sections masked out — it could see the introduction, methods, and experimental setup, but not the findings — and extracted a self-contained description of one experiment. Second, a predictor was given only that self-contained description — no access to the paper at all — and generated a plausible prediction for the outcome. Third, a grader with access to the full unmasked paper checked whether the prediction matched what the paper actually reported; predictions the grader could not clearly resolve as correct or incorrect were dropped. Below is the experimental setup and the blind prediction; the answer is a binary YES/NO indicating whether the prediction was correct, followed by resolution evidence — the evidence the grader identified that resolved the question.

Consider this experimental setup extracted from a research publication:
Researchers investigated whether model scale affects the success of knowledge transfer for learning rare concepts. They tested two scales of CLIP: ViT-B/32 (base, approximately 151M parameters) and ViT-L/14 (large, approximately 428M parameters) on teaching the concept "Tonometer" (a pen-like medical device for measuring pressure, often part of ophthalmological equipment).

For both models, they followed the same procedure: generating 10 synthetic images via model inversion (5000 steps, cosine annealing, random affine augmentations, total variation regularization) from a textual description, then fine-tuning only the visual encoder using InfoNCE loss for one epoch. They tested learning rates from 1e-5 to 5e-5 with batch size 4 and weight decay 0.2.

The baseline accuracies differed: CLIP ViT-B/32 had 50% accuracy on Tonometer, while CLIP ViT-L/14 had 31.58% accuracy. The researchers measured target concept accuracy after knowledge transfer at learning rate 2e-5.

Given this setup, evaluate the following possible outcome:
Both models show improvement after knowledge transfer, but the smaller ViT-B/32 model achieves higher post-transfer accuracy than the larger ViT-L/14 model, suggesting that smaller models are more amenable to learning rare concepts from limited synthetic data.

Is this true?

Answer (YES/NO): NO